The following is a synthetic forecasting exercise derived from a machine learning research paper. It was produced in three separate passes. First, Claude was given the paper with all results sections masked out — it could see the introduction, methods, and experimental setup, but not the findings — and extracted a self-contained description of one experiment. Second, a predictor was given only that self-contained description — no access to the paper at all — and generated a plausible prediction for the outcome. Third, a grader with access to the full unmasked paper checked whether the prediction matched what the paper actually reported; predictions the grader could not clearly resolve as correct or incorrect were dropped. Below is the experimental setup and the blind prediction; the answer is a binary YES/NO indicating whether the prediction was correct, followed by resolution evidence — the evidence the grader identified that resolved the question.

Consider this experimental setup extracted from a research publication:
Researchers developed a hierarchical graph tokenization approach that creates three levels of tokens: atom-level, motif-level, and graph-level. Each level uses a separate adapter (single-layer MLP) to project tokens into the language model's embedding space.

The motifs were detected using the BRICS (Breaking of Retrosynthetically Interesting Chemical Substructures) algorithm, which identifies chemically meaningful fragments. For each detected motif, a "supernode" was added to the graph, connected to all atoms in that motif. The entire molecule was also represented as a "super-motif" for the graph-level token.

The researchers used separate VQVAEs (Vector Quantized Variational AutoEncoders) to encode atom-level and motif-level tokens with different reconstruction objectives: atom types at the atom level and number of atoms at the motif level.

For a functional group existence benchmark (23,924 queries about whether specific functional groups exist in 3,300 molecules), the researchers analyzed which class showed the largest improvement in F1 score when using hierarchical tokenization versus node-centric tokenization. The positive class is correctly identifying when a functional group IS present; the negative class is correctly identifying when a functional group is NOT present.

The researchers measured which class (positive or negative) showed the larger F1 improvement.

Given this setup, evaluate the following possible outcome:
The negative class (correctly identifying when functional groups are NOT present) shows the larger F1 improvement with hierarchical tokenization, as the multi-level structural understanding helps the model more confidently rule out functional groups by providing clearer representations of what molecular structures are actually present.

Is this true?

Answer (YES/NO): YES